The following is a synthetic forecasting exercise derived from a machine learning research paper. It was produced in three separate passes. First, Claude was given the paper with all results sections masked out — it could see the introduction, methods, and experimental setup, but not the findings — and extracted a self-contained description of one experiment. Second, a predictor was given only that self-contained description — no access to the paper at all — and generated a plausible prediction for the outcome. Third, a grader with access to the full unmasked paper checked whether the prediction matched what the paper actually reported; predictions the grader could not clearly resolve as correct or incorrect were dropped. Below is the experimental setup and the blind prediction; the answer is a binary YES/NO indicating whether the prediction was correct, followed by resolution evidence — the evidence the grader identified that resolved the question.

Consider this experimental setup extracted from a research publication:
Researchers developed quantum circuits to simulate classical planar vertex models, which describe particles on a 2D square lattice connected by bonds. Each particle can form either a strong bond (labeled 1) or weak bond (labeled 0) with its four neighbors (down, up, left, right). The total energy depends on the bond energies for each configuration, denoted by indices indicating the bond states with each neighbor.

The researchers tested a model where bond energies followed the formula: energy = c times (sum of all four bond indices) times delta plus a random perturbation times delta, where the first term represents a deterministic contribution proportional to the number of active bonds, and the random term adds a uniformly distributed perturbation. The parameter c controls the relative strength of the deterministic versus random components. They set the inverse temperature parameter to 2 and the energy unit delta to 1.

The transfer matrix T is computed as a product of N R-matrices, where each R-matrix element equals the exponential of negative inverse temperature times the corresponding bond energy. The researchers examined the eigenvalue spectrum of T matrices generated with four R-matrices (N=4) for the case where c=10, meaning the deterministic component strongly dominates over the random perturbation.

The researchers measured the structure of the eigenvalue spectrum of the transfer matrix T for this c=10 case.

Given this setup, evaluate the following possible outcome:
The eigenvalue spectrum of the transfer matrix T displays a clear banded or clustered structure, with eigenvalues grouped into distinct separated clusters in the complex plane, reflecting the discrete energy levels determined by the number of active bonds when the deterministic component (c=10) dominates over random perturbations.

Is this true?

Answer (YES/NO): NO